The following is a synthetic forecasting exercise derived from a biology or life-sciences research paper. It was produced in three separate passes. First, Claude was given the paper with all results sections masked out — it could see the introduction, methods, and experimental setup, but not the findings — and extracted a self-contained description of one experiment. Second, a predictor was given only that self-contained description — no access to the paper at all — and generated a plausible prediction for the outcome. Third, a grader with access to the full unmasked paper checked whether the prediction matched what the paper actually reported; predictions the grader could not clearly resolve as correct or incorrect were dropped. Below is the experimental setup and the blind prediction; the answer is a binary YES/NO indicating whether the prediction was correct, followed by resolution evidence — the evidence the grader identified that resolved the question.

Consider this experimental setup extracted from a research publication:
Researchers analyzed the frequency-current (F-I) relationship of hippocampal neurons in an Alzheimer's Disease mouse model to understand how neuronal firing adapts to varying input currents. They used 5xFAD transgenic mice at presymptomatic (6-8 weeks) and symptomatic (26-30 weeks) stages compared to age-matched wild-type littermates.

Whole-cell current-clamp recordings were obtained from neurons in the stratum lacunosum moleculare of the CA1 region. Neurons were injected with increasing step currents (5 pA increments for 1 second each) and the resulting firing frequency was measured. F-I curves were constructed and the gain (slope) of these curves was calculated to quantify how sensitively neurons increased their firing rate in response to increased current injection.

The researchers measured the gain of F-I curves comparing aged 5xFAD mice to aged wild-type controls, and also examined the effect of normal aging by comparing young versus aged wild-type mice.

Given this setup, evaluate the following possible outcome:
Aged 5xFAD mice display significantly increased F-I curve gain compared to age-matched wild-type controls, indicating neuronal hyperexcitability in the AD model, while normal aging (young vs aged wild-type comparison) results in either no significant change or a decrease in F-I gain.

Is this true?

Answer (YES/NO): NO